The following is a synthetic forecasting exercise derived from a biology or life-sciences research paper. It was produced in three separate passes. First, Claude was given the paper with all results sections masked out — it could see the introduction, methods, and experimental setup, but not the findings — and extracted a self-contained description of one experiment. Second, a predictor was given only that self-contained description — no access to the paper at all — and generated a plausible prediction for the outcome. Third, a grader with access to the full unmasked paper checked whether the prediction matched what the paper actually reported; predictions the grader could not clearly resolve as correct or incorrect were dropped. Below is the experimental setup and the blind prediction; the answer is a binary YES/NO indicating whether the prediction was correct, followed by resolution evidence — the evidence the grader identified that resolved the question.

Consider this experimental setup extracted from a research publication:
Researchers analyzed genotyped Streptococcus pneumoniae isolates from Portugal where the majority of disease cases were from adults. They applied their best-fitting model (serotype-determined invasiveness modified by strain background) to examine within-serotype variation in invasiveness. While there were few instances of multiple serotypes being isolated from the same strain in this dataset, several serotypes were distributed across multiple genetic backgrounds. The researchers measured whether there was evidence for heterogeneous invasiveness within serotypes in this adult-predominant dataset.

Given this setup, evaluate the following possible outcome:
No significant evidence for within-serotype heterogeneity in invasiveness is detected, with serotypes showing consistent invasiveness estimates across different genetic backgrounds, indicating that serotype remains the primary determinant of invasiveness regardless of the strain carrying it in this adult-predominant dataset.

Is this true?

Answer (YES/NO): NO